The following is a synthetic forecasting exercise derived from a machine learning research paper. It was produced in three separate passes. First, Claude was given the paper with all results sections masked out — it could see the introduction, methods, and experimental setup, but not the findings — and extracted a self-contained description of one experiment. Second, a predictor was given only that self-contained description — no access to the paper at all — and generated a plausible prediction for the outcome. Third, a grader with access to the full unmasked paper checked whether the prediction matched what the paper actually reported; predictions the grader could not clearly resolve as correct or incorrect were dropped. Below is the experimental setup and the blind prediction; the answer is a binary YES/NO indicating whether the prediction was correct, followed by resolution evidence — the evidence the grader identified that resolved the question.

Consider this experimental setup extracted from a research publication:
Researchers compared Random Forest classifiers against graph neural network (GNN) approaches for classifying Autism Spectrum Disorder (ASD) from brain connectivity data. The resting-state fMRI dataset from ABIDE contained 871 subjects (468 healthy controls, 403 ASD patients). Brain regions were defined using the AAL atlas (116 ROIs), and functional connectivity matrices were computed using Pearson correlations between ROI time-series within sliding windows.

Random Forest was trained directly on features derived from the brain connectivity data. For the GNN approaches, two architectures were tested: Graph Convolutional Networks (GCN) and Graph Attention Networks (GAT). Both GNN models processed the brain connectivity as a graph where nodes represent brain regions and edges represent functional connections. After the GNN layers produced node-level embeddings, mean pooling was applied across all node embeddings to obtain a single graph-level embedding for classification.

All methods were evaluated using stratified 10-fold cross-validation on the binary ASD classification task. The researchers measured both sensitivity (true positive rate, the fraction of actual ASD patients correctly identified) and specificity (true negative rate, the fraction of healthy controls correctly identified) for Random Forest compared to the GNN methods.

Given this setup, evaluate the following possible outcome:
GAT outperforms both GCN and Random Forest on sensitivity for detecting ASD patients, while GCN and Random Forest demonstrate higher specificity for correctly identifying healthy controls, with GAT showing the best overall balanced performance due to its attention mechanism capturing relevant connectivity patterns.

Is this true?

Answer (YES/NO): NO